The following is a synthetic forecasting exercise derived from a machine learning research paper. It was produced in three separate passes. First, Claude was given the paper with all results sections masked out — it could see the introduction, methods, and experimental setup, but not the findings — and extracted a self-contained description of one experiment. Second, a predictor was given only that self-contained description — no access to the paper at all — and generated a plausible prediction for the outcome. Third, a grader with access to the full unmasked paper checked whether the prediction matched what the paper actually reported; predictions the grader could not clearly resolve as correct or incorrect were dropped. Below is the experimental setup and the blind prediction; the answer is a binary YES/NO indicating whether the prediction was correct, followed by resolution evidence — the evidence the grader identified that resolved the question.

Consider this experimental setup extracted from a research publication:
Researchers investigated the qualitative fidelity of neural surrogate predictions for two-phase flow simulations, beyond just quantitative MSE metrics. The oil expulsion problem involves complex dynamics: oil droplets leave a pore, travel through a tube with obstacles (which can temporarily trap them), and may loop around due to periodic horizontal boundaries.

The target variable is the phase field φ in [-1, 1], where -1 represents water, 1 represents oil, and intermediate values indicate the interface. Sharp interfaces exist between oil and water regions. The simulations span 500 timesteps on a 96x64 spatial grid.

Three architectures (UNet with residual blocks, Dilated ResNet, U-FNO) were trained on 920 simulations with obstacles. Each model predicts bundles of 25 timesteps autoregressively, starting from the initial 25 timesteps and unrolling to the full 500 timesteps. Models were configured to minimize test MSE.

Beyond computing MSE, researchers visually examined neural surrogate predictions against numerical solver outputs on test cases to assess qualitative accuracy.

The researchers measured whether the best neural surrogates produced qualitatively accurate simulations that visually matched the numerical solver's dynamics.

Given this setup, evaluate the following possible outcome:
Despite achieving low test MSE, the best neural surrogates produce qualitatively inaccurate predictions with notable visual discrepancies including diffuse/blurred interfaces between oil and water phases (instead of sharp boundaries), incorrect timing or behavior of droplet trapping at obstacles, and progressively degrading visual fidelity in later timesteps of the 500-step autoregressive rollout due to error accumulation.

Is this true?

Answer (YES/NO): NO